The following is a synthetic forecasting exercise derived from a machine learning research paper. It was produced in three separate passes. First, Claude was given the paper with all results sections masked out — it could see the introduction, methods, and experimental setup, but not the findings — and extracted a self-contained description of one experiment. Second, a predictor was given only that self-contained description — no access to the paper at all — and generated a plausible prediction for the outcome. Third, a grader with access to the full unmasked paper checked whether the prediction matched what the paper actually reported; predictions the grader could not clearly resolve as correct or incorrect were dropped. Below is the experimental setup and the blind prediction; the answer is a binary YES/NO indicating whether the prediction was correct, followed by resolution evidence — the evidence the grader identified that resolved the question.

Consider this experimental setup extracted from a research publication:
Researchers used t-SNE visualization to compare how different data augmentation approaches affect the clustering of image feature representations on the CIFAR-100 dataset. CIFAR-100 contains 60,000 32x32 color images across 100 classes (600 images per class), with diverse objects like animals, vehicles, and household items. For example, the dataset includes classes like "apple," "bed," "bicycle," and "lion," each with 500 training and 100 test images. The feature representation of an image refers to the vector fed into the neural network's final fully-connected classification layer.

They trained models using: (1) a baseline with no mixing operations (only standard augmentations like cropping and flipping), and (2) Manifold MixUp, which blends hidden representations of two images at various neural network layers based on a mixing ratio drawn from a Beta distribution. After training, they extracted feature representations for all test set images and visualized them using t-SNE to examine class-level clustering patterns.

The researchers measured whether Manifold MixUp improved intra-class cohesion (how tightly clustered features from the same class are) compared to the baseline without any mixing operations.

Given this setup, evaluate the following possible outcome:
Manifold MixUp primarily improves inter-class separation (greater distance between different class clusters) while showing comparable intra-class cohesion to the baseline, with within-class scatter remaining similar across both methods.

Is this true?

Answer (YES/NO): YES